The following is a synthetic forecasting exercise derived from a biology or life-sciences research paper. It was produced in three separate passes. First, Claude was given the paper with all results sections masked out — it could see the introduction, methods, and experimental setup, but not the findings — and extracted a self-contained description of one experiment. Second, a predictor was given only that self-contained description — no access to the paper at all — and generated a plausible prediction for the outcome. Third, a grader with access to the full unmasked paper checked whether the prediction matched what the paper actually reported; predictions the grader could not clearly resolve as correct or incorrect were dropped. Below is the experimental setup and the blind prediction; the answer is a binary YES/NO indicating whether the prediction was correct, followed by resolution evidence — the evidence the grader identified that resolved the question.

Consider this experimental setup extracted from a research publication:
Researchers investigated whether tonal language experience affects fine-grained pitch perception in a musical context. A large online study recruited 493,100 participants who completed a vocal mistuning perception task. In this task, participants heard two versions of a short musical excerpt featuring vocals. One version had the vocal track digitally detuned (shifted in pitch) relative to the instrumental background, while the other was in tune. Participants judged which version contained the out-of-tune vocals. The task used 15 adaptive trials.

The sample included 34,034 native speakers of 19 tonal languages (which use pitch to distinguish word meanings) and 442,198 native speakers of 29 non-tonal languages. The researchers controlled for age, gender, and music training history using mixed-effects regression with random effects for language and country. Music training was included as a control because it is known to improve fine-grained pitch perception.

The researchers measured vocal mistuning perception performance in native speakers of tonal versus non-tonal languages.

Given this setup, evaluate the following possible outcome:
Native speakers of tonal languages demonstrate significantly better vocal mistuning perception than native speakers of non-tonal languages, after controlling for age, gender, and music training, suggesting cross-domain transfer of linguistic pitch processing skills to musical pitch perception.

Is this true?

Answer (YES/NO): NO